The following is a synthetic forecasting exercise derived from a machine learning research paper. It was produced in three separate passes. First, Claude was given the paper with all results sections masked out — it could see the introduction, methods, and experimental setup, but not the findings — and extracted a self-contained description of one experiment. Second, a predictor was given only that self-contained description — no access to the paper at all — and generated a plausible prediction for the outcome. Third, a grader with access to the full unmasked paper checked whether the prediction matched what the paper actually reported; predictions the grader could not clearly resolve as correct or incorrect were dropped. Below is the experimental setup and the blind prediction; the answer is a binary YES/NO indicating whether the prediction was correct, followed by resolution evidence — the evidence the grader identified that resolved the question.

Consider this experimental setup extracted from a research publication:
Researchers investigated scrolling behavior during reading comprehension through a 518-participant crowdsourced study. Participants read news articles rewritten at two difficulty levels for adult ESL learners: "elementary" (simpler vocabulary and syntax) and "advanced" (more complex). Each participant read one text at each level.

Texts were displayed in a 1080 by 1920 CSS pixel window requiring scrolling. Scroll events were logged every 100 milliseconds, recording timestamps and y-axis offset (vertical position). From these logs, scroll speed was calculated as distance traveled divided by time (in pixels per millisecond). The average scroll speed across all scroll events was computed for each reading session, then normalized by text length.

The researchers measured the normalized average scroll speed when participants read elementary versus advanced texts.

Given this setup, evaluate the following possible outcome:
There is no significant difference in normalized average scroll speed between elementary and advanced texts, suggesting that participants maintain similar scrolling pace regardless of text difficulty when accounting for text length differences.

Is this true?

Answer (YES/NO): NO